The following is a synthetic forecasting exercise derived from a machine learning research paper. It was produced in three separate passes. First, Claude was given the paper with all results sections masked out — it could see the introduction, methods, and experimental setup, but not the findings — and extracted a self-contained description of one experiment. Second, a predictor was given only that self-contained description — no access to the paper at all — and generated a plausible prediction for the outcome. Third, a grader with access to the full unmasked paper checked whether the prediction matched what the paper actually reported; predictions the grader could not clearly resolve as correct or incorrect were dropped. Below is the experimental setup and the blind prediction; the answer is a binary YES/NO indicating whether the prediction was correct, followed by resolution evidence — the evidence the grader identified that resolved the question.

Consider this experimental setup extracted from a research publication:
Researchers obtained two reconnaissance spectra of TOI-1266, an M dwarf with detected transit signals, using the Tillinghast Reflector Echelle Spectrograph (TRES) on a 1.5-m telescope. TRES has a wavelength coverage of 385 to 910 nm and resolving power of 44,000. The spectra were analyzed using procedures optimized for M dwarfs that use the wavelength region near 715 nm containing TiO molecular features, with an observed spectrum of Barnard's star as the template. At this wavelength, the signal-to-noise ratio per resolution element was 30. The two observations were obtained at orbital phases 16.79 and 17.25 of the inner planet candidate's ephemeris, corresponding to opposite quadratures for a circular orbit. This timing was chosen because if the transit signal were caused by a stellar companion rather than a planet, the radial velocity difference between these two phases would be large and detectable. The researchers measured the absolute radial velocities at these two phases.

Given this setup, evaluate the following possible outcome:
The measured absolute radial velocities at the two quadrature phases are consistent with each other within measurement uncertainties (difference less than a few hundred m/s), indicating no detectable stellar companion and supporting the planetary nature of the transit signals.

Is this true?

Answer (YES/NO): YES